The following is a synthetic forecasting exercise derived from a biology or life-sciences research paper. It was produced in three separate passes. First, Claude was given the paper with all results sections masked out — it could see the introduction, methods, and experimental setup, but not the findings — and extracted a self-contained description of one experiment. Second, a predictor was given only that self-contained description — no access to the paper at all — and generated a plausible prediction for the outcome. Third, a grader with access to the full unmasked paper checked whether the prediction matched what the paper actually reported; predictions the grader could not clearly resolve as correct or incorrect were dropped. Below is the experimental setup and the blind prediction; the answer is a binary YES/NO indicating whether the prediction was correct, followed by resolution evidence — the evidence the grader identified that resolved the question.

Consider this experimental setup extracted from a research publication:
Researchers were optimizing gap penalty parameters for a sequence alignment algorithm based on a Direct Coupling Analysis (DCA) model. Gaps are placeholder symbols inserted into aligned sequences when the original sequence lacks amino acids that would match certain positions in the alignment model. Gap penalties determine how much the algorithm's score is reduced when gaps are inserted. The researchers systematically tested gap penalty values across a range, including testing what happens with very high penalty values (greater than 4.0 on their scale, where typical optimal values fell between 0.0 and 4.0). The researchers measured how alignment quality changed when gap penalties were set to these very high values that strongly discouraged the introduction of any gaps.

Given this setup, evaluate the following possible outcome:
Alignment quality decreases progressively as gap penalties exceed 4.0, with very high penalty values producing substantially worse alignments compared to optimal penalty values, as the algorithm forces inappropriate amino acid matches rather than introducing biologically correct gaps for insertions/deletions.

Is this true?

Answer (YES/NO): NO